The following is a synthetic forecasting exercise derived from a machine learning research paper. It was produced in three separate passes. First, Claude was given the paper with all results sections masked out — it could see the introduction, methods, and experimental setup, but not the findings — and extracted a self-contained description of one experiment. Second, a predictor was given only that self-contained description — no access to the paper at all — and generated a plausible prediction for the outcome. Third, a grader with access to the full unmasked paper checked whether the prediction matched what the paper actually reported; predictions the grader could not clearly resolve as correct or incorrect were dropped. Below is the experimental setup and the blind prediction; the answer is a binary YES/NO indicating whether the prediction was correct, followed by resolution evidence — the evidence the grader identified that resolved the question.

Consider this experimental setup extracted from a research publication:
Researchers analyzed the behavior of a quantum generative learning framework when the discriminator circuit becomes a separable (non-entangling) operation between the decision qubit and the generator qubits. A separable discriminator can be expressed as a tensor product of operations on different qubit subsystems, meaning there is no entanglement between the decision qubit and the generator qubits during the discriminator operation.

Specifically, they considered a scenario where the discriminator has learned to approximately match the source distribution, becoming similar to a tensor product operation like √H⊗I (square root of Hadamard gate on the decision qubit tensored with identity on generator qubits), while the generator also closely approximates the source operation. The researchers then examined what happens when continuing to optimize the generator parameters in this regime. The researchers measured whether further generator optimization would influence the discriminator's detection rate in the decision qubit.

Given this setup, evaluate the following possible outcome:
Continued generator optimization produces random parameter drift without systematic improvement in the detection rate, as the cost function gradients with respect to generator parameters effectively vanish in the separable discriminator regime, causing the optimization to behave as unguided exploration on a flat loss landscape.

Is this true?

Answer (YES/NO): NO